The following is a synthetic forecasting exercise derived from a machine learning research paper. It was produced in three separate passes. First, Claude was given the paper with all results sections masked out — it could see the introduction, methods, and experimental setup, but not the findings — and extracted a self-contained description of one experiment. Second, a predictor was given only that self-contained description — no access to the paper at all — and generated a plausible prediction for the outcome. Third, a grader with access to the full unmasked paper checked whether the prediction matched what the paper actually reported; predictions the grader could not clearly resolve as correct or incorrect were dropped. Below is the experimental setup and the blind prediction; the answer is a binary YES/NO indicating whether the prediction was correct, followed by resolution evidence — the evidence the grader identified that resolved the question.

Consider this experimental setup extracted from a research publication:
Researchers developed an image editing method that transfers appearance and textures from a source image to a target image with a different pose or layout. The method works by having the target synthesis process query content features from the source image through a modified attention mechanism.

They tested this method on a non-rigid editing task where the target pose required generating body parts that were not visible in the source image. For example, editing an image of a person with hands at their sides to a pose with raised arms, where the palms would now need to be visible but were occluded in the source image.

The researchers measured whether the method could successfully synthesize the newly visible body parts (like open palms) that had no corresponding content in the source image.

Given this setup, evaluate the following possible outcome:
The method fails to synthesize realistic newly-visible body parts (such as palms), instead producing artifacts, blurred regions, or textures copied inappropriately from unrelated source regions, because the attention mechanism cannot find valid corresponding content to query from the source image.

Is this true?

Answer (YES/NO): YES